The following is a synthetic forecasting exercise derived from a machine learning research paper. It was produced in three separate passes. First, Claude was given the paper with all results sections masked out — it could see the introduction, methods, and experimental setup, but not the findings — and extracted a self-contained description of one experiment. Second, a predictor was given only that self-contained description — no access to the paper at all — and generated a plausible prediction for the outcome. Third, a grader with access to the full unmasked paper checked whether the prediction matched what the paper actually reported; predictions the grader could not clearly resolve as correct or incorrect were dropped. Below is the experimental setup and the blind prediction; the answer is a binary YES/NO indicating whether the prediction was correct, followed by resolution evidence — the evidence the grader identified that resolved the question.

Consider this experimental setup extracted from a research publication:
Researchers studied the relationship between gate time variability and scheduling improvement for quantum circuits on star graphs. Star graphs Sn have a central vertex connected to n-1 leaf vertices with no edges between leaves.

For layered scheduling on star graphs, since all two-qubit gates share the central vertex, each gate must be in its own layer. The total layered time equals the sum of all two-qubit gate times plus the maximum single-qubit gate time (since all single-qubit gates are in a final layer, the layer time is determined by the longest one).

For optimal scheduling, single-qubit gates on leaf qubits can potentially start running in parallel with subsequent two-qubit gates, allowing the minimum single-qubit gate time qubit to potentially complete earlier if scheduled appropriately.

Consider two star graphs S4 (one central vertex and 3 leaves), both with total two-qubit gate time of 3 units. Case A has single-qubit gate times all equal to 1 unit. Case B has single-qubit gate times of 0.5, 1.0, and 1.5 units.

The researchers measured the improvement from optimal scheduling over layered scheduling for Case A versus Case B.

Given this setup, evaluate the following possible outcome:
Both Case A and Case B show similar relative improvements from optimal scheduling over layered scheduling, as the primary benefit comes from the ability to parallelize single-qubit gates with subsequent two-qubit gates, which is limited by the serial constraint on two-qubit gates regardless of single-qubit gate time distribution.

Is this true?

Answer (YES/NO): NO